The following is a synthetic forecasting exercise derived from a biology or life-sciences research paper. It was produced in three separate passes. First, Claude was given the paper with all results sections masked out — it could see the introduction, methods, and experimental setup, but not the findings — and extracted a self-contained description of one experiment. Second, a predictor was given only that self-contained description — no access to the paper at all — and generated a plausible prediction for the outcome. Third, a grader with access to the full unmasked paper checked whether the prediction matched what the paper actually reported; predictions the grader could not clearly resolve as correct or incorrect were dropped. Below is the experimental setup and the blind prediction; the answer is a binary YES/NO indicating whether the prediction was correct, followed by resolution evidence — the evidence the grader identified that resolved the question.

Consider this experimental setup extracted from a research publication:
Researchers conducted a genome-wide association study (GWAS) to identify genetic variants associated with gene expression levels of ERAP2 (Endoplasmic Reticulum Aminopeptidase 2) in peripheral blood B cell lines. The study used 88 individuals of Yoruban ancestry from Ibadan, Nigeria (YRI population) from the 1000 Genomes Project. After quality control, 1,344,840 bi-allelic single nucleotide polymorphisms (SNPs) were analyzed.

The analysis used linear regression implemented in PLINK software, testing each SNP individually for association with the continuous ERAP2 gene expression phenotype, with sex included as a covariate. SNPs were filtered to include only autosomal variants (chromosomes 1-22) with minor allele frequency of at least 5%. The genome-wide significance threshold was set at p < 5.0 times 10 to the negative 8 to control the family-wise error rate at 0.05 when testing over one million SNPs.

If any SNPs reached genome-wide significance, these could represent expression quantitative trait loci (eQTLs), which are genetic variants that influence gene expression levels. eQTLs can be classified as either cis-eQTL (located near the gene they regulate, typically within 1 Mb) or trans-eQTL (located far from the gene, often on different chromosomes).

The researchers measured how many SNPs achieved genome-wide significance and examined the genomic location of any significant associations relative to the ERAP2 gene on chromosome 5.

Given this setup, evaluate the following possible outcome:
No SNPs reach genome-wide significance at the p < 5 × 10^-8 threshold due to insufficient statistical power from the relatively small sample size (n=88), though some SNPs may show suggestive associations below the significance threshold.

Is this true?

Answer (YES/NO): NO